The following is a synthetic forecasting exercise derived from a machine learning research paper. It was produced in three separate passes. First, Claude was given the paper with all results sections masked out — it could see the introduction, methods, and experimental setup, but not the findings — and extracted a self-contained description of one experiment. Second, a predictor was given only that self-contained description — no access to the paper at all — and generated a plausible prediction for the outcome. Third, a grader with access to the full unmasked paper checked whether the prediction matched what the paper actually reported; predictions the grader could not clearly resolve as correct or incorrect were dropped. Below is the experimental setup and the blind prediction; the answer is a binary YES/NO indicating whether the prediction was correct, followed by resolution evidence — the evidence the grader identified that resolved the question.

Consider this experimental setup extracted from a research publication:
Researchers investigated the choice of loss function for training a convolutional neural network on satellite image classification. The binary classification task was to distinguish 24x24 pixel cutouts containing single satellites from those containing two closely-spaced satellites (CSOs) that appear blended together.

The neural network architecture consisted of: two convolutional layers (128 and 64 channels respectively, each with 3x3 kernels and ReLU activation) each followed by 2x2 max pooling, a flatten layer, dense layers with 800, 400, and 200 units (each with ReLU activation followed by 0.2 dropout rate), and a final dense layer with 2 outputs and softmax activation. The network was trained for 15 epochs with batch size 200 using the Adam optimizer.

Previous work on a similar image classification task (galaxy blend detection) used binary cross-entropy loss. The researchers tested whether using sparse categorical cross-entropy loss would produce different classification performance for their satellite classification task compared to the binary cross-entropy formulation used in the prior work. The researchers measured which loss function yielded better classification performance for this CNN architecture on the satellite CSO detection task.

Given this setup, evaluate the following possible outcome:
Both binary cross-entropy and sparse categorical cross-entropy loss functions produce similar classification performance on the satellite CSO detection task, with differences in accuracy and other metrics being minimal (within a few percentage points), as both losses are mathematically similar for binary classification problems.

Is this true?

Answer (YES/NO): NO